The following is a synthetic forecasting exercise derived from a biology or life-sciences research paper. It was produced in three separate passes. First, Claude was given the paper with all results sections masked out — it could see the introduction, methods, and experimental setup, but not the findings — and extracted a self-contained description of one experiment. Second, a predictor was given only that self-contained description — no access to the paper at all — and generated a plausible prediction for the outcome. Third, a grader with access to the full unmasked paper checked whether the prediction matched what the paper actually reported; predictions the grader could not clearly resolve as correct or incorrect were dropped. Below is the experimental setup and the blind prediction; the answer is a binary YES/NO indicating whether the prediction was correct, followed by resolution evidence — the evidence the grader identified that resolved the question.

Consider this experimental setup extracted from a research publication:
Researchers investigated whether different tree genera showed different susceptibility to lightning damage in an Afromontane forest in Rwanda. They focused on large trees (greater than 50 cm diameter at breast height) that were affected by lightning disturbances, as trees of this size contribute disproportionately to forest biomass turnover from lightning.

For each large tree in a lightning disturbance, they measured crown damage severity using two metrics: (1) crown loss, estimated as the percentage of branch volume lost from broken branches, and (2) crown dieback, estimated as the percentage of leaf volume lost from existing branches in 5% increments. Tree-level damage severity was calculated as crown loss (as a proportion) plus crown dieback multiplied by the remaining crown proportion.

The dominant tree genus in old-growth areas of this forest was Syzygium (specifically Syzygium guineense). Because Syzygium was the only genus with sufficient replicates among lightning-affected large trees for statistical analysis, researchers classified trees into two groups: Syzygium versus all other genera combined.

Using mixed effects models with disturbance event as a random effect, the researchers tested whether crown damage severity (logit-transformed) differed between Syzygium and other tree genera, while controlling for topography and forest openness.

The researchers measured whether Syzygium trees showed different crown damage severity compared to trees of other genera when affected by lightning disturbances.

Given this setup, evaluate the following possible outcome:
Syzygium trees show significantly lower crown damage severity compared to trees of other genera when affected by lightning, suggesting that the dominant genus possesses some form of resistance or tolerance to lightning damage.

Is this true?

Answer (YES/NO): YES